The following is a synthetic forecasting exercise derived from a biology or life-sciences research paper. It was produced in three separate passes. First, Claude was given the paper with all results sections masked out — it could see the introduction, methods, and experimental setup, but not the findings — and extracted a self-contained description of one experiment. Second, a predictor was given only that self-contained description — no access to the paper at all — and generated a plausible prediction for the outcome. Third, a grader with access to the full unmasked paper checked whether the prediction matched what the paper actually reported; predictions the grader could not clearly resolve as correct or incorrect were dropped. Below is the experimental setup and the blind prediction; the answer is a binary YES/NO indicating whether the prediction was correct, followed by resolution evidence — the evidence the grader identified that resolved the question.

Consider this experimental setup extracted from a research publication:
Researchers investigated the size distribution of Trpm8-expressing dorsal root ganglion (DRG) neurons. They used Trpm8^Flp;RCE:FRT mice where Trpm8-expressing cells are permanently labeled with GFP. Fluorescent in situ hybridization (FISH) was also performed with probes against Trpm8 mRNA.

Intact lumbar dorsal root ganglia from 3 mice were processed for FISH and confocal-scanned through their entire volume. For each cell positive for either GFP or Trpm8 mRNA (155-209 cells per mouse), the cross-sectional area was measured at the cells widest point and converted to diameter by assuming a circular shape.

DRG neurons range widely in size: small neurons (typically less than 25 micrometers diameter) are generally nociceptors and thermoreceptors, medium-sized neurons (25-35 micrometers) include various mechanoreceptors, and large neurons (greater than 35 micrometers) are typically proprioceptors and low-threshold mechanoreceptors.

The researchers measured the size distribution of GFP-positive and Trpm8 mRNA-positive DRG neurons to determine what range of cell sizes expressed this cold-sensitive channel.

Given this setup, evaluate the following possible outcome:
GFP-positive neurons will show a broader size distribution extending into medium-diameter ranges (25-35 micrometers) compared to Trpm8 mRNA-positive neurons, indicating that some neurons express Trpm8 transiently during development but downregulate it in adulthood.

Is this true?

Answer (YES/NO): NO